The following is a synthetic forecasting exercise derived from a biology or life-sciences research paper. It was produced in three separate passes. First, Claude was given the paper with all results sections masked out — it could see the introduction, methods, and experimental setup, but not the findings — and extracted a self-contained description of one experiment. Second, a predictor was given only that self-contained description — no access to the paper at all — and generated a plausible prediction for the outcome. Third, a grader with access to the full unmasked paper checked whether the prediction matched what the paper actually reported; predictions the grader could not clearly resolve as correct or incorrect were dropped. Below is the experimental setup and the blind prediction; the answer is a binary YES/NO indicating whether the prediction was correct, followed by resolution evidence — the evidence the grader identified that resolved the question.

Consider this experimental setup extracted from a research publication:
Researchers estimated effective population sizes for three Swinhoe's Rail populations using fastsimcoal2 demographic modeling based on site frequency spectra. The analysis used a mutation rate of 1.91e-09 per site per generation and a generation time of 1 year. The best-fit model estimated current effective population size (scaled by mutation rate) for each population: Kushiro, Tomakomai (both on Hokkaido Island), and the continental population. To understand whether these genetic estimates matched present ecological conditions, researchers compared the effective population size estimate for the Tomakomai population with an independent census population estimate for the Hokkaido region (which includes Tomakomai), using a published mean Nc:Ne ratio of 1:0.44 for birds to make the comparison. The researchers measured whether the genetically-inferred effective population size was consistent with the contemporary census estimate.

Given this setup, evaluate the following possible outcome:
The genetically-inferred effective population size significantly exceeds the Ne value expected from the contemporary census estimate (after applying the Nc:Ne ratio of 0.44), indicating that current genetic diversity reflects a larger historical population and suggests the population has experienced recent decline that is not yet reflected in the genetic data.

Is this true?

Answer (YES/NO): YES